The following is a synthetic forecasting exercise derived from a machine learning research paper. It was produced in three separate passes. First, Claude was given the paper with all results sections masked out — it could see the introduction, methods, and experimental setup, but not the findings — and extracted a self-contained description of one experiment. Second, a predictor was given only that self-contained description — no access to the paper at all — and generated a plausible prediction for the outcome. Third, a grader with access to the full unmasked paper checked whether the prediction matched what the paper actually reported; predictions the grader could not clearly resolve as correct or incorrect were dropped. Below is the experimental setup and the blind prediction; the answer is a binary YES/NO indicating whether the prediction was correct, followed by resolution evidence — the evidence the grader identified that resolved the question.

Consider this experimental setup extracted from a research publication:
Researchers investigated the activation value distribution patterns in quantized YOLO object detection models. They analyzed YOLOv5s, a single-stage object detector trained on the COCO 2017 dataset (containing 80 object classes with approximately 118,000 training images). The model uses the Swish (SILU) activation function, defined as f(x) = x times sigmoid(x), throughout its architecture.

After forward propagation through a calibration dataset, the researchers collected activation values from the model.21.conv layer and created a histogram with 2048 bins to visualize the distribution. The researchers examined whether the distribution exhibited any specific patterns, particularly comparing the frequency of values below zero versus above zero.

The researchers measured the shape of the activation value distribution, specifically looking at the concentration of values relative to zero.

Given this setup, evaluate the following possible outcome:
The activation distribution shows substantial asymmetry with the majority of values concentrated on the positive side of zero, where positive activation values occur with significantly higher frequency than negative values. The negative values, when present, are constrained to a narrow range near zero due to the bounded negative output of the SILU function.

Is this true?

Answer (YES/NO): NO